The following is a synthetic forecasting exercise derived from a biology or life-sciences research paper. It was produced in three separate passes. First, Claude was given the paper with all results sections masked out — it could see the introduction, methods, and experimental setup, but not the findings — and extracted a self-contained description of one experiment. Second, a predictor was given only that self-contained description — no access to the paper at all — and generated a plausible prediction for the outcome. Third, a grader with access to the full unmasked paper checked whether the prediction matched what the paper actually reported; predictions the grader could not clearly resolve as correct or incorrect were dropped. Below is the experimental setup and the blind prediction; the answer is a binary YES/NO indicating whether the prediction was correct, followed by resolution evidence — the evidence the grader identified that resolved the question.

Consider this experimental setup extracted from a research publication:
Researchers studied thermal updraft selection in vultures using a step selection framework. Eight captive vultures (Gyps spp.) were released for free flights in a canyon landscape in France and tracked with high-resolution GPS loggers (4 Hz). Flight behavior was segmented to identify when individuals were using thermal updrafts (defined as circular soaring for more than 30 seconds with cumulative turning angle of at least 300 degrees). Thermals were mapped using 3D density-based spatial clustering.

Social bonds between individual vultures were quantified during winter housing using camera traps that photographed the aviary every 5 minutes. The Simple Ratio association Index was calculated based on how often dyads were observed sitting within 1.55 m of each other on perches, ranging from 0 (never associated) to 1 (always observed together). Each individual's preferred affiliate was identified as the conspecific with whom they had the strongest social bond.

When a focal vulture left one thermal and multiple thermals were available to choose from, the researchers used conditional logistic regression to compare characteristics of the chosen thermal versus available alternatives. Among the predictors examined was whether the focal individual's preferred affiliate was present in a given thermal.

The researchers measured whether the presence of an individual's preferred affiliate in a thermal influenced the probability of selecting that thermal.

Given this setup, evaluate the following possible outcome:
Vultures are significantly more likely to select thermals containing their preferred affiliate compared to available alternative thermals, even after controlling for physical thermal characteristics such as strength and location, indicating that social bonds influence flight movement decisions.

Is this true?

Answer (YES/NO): NO